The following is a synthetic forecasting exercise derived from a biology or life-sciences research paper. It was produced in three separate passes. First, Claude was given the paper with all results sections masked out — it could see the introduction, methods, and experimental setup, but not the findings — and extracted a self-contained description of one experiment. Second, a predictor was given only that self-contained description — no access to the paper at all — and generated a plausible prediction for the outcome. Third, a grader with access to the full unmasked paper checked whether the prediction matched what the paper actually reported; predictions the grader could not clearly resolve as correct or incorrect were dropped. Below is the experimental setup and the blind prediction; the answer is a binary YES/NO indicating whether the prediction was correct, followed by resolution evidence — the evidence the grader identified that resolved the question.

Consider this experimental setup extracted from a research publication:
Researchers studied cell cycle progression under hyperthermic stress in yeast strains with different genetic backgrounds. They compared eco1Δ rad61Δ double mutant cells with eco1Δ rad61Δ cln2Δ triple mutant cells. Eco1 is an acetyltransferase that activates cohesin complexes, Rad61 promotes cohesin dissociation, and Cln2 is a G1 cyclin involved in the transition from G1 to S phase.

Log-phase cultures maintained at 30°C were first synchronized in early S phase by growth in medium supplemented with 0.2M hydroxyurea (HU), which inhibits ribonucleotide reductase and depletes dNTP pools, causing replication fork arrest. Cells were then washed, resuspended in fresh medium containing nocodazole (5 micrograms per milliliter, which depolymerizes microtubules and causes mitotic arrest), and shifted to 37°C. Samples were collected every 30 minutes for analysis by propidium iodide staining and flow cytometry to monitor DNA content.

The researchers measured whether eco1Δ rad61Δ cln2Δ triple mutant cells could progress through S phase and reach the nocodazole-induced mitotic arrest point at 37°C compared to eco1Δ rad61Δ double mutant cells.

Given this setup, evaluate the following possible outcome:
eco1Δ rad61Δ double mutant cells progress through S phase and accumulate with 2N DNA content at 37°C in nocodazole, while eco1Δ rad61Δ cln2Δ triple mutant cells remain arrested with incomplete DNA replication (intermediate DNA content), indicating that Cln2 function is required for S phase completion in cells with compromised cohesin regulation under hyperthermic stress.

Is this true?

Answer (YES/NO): NO